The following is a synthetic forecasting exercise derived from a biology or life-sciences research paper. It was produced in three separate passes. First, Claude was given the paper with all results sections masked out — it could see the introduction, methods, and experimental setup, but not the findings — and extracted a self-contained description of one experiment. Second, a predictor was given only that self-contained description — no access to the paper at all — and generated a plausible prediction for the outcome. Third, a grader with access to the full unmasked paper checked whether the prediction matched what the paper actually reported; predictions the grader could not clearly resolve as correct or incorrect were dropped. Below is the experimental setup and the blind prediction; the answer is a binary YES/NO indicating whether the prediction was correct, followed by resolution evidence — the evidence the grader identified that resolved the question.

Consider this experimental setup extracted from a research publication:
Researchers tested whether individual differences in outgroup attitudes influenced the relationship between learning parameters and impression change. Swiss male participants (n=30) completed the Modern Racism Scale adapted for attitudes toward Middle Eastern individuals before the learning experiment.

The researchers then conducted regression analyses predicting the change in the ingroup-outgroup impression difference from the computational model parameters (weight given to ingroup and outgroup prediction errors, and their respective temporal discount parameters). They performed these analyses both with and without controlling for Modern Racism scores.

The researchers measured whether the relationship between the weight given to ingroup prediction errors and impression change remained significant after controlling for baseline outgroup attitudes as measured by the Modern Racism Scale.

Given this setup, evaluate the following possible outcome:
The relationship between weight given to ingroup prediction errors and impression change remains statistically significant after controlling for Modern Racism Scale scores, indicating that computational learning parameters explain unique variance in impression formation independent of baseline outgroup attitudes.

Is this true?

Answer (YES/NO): YES